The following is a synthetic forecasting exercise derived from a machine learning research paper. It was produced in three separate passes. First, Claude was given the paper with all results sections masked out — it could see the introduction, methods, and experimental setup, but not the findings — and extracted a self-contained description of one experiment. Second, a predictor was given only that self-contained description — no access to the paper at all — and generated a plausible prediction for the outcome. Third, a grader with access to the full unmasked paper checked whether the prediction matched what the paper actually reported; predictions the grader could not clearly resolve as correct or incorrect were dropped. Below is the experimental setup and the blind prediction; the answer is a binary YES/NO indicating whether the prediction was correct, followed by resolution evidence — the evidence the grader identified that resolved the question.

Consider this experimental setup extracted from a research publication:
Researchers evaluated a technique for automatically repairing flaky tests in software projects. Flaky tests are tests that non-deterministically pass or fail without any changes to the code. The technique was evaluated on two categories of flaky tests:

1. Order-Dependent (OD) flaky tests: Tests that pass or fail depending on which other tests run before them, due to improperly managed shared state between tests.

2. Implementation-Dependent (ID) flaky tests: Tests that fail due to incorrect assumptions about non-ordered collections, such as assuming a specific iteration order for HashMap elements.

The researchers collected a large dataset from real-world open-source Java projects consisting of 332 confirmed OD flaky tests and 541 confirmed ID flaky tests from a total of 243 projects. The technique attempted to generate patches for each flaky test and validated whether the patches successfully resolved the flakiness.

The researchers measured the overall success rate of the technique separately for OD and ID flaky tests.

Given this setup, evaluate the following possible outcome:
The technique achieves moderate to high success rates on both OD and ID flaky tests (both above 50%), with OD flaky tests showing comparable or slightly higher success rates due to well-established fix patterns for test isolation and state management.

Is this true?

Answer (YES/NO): NO